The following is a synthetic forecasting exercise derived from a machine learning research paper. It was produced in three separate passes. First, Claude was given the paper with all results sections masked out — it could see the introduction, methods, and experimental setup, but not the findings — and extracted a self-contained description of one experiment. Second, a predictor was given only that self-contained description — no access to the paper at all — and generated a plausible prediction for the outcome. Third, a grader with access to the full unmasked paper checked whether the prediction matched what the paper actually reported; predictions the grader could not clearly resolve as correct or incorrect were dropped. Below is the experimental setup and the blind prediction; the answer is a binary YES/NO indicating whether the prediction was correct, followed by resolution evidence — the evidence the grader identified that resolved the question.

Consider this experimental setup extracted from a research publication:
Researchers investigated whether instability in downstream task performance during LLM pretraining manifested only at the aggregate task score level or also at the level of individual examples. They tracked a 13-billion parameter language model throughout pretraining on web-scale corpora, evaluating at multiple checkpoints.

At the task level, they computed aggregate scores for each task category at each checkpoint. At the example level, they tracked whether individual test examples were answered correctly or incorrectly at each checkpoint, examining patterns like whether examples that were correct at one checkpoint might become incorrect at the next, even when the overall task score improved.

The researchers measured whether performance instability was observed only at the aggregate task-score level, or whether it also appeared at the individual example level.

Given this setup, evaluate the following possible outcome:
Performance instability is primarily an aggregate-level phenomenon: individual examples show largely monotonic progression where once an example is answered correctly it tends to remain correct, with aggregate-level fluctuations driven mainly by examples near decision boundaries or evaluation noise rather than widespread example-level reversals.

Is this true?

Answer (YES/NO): NO